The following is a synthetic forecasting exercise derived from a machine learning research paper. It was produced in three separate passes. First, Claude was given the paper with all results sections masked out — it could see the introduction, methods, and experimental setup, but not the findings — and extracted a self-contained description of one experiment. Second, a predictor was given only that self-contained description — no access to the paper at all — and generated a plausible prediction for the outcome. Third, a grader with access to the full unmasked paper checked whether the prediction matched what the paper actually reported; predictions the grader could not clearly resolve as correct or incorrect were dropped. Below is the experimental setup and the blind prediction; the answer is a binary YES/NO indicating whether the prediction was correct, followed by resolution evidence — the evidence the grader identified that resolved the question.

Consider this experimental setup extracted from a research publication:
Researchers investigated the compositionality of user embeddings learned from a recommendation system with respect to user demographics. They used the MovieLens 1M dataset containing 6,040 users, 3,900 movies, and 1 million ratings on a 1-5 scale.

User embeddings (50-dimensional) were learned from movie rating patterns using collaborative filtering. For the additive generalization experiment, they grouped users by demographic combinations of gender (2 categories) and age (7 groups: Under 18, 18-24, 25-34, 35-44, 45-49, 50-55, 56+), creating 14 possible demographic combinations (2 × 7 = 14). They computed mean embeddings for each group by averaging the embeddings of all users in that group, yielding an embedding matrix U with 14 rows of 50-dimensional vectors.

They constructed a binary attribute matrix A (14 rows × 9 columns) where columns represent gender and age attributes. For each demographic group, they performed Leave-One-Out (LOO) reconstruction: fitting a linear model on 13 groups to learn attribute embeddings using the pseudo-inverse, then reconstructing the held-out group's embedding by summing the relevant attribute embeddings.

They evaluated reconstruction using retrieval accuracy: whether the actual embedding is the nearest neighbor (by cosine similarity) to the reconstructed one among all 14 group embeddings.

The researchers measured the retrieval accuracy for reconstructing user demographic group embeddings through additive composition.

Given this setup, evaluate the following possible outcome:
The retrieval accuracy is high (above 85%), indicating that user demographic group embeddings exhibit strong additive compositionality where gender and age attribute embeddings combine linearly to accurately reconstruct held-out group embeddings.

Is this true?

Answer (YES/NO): YES